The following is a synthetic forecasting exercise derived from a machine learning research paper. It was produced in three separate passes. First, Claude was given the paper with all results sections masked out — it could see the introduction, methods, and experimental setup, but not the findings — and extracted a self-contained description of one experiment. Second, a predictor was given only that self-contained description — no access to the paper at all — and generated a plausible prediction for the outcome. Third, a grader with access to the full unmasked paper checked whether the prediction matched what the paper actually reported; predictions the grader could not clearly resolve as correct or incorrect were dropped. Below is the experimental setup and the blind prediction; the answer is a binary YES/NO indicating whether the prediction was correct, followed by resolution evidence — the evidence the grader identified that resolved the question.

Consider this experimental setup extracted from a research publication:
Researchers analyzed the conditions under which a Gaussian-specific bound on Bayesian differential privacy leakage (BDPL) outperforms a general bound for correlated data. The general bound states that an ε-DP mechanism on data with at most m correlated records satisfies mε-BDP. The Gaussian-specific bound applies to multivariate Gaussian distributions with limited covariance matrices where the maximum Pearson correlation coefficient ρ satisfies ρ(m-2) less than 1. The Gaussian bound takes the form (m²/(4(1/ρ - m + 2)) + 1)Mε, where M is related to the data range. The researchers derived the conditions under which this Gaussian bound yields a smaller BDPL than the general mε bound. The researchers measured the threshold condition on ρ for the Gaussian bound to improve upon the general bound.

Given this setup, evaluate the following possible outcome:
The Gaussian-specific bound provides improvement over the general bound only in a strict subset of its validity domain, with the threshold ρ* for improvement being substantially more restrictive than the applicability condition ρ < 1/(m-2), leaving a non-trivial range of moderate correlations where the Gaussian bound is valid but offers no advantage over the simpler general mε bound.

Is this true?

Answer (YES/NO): YES